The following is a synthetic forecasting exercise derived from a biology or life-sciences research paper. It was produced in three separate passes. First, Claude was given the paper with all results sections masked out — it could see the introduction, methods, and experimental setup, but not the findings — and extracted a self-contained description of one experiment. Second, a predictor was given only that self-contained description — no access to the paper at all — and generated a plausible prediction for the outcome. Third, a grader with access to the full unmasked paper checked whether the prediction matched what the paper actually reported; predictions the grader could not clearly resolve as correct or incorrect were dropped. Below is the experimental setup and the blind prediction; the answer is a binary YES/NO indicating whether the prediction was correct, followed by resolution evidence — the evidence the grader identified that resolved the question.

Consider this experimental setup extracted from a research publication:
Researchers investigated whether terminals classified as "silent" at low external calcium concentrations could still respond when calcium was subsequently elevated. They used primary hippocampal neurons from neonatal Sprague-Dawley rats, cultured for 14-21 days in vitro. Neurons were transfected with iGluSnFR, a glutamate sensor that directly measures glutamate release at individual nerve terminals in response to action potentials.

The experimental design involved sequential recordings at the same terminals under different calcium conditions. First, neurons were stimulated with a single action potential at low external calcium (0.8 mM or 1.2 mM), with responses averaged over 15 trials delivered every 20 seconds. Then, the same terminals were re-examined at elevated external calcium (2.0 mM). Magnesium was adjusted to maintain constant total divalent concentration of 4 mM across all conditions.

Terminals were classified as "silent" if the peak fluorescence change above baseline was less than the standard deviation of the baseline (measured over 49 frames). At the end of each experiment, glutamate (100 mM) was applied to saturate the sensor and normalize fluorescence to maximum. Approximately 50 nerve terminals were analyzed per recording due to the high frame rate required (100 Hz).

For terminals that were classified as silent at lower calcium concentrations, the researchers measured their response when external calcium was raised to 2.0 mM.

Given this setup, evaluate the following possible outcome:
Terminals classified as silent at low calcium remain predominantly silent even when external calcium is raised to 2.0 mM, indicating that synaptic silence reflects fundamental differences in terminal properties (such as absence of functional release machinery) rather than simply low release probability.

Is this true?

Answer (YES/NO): NO